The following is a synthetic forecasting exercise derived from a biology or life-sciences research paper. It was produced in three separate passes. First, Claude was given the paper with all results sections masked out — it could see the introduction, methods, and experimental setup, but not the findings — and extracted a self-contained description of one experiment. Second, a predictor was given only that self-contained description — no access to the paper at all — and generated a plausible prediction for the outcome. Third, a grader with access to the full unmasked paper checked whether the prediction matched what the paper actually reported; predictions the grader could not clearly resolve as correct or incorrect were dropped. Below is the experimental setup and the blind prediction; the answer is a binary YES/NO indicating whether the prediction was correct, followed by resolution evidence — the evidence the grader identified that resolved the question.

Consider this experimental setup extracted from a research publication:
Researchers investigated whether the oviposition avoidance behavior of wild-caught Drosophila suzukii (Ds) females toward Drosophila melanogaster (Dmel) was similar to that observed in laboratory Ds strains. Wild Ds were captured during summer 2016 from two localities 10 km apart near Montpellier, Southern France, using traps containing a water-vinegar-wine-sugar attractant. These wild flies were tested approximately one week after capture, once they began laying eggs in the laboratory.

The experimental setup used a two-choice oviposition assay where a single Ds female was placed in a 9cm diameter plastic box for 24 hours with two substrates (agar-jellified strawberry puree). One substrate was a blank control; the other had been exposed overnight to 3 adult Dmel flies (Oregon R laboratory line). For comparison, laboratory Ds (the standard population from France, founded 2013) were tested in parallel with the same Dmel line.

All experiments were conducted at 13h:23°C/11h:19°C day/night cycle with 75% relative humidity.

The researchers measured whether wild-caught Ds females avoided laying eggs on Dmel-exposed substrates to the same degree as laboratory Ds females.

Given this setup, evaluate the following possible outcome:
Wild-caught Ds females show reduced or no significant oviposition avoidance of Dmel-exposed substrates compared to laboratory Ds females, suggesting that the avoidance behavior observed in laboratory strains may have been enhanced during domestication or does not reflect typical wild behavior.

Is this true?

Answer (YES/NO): NO